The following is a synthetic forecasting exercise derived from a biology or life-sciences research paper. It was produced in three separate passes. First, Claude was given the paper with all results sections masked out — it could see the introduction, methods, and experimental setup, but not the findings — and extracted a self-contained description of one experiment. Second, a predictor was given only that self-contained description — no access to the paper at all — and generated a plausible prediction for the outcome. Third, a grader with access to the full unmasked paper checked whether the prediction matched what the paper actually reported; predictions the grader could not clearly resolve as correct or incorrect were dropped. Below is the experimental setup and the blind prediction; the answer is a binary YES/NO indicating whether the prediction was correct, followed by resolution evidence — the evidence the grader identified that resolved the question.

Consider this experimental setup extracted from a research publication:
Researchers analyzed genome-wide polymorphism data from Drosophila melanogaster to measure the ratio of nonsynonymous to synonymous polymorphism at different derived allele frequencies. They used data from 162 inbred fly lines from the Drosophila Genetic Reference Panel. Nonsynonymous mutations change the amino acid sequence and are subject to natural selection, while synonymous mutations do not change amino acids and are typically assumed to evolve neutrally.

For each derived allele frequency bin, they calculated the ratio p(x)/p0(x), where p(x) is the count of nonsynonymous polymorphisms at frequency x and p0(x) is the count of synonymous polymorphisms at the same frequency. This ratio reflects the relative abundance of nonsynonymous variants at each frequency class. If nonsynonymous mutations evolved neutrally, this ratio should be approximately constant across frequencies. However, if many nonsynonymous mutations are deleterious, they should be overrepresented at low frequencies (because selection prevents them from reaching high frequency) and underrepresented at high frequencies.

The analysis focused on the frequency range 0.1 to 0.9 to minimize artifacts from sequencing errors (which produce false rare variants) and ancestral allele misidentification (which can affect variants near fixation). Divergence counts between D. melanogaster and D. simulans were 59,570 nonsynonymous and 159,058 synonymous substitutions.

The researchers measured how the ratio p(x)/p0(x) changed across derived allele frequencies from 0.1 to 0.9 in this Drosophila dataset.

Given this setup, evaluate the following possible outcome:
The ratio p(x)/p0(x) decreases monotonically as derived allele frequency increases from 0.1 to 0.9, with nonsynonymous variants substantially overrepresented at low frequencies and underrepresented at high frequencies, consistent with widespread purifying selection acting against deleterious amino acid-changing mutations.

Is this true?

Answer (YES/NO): YES